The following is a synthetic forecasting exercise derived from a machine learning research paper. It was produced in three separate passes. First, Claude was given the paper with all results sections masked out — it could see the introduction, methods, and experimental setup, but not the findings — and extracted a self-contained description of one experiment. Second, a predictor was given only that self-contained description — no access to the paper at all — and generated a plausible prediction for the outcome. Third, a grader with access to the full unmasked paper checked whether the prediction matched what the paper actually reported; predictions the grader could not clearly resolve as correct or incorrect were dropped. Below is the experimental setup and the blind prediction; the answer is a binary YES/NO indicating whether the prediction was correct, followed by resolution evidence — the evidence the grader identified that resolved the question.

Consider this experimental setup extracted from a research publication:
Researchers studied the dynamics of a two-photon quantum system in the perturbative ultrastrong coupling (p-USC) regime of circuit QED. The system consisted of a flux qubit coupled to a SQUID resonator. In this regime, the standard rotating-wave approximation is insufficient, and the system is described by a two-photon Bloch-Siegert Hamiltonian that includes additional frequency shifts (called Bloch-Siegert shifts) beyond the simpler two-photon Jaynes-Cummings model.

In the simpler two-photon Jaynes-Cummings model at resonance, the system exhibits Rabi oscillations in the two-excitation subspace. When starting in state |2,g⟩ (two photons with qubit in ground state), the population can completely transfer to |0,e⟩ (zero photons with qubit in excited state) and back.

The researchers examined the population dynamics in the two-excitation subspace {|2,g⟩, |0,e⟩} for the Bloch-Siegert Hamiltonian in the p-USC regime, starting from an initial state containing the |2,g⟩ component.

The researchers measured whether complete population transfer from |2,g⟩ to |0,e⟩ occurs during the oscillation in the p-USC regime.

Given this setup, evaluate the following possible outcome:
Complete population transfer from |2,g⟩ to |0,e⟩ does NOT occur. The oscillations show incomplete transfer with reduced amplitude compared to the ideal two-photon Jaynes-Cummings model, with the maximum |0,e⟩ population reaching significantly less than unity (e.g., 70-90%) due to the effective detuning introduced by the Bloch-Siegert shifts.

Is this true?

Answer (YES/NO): YES